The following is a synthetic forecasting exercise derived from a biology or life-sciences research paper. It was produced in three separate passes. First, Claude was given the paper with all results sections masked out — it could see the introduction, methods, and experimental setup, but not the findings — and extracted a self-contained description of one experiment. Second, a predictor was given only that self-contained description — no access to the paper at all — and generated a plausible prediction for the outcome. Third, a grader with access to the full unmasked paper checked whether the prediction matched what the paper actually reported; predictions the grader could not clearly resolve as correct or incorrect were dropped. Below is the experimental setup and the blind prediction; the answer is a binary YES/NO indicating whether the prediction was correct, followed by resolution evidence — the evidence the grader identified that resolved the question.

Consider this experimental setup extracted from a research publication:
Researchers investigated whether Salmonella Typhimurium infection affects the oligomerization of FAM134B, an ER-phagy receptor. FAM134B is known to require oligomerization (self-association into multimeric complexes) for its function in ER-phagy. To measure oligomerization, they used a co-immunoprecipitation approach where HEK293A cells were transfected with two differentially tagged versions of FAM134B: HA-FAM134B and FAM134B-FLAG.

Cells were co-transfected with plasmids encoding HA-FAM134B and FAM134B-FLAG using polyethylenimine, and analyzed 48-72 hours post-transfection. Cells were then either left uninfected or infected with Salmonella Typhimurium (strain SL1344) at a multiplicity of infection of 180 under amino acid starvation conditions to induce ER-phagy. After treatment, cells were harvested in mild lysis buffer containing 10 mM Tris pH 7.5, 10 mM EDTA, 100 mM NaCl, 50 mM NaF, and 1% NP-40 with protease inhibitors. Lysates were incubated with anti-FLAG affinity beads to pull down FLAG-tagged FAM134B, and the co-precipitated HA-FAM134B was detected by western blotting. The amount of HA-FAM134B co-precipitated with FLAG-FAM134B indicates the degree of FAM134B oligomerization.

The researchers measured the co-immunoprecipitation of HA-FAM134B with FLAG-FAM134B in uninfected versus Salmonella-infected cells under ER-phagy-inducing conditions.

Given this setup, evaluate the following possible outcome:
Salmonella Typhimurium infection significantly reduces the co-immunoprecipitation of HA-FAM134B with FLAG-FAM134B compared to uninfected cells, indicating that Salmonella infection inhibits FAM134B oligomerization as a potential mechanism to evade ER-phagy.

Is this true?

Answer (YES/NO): YES